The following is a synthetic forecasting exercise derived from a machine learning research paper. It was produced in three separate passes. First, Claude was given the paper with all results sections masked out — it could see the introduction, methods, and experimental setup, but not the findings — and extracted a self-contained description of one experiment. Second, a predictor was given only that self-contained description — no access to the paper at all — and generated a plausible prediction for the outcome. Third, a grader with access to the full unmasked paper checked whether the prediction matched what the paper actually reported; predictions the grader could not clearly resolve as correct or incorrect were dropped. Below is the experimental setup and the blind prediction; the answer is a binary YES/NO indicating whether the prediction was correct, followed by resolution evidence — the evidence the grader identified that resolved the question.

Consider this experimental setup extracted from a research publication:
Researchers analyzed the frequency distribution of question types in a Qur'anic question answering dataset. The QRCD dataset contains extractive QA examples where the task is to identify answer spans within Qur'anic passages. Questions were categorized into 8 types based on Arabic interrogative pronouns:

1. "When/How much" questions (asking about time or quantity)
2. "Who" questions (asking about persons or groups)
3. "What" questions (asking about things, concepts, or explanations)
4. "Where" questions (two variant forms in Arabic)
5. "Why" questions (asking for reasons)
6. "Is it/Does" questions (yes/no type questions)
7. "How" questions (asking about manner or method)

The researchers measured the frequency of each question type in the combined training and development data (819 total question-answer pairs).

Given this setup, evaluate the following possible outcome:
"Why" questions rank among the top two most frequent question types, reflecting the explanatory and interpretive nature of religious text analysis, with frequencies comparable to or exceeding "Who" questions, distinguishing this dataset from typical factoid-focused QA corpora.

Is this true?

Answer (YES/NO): NO